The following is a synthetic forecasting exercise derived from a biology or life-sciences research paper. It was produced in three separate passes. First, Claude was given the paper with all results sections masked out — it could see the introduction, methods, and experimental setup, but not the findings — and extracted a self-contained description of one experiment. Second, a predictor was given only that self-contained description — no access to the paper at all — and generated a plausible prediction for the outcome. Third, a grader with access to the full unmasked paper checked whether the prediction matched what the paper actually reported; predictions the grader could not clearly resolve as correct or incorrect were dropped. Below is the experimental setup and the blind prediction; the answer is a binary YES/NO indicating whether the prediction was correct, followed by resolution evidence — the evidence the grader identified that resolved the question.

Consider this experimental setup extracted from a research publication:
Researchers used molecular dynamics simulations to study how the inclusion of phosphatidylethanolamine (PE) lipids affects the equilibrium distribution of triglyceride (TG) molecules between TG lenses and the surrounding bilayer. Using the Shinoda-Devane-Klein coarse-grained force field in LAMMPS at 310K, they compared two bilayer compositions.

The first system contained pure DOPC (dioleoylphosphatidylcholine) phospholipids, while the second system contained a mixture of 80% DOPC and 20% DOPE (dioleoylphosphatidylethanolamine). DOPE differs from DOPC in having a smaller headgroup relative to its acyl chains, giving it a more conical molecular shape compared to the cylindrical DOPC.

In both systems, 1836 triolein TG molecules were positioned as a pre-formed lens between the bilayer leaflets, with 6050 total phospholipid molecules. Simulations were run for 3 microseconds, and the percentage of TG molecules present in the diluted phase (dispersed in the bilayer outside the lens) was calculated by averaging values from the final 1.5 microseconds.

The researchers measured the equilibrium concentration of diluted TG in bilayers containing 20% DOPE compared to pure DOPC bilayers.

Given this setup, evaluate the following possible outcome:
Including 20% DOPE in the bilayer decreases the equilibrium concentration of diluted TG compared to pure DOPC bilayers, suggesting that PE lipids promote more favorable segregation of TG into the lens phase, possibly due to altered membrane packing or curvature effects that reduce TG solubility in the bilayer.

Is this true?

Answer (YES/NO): YES